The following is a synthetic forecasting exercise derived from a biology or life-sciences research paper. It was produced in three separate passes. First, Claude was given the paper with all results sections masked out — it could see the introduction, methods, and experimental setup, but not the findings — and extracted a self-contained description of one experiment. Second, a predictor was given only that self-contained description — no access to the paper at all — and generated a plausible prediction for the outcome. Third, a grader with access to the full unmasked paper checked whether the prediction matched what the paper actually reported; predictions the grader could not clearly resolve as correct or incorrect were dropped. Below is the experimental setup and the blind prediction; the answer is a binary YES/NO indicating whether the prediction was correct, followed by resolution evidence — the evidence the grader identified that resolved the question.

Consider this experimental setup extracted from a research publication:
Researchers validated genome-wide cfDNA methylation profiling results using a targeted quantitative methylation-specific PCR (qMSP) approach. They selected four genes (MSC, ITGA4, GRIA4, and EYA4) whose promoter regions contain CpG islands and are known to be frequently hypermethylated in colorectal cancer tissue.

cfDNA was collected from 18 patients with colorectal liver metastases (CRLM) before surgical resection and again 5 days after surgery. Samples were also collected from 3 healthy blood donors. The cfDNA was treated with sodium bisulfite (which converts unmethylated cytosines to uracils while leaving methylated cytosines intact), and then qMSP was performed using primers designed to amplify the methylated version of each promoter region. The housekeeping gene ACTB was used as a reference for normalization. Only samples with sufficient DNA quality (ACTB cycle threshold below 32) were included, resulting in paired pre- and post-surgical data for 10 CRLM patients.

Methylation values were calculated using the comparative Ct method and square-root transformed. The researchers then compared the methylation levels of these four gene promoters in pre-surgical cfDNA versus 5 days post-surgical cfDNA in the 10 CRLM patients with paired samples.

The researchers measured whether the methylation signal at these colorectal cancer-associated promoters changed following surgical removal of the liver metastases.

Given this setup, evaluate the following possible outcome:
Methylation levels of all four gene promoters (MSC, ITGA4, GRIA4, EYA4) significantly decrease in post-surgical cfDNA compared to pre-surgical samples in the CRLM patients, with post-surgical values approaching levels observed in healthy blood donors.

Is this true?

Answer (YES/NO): NO